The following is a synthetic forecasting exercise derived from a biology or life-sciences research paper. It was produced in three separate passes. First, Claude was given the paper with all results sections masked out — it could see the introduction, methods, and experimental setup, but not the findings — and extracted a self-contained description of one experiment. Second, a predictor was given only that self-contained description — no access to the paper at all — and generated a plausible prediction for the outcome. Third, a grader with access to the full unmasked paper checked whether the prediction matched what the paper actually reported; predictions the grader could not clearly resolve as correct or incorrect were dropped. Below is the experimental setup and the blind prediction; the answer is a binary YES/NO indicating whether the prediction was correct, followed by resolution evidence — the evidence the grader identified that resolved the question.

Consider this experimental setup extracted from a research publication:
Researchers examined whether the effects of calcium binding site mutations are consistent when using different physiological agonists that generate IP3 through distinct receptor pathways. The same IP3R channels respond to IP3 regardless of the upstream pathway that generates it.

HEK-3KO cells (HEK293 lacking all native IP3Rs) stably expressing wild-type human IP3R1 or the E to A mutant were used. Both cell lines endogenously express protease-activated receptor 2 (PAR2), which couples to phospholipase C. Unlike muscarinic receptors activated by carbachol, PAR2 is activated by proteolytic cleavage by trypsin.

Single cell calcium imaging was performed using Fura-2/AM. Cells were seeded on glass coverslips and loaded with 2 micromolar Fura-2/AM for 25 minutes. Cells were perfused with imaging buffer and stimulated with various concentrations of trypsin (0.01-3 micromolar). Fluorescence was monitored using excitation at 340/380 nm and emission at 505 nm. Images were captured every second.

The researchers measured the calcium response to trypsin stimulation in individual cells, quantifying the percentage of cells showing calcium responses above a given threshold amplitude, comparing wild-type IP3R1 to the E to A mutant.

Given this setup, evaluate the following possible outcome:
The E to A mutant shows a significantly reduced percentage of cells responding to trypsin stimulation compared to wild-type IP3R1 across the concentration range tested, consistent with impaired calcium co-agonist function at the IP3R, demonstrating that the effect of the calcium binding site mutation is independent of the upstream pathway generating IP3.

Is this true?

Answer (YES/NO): YES